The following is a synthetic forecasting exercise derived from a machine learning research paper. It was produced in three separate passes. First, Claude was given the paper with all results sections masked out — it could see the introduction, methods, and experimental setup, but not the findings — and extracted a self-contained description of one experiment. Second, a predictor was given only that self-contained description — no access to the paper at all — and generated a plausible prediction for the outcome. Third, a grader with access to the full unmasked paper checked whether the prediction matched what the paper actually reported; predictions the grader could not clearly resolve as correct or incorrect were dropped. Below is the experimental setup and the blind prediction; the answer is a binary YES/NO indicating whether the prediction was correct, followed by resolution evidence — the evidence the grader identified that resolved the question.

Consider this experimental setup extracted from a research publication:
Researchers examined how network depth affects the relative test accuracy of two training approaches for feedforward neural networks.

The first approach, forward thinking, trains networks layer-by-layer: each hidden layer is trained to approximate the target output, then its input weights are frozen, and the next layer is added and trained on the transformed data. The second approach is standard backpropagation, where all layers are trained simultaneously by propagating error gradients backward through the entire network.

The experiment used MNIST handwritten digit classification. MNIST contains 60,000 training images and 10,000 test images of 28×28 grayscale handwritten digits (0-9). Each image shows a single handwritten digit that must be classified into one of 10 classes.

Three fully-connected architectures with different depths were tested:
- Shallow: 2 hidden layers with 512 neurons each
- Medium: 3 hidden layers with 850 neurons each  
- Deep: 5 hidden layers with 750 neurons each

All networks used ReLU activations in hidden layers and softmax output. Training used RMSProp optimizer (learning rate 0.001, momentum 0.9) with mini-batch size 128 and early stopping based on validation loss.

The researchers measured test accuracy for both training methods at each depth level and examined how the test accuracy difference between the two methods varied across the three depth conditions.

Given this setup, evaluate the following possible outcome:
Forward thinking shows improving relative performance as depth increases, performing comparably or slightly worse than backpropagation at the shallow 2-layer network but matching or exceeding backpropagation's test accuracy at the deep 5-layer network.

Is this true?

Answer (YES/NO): YES